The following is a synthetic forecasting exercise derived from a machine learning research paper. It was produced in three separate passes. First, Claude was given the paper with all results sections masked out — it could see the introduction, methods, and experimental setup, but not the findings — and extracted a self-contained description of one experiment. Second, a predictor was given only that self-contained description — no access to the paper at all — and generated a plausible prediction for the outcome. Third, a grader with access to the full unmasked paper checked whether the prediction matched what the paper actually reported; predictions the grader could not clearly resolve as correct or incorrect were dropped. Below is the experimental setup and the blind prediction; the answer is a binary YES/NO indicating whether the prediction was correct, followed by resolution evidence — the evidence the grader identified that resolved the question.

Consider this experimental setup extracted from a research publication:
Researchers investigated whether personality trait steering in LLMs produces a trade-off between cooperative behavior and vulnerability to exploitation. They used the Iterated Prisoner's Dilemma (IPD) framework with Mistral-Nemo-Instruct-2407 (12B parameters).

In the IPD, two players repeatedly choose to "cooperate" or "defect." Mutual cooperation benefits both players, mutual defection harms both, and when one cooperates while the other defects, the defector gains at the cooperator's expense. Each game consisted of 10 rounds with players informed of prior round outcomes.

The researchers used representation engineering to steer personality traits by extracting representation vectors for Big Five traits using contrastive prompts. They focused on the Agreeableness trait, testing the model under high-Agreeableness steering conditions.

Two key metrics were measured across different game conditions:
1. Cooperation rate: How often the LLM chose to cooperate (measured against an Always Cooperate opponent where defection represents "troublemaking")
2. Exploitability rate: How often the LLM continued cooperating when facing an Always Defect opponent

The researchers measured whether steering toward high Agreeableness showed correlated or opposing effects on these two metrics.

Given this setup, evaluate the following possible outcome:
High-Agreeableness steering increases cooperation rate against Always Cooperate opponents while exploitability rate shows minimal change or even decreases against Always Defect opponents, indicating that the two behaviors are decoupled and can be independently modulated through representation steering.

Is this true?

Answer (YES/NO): NO